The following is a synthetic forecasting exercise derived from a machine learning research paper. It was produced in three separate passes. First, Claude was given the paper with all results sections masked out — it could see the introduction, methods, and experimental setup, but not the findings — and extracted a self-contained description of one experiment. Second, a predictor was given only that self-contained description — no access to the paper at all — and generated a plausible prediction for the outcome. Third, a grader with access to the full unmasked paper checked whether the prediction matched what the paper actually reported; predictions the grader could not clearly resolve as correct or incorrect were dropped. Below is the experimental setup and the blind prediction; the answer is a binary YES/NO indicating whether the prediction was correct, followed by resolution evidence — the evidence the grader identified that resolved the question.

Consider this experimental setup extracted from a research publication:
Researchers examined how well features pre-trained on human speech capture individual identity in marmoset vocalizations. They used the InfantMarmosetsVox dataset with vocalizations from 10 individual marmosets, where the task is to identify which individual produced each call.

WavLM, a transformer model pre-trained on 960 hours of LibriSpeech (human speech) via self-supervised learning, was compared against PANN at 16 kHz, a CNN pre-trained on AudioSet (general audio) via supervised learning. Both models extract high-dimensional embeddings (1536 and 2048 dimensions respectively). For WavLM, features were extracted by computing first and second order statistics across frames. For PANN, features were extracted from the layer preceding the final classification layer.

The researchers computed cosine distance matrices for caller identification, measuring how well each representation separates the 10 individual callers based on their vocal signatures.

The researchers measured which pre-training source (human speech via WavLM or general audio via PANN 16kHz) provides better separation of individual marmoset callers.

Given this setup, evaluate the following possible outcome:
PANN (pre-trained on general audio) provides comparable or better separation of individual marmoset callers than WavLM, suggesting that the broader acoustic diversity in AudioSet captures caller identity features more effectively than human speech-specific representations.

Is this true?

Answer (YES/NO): YES